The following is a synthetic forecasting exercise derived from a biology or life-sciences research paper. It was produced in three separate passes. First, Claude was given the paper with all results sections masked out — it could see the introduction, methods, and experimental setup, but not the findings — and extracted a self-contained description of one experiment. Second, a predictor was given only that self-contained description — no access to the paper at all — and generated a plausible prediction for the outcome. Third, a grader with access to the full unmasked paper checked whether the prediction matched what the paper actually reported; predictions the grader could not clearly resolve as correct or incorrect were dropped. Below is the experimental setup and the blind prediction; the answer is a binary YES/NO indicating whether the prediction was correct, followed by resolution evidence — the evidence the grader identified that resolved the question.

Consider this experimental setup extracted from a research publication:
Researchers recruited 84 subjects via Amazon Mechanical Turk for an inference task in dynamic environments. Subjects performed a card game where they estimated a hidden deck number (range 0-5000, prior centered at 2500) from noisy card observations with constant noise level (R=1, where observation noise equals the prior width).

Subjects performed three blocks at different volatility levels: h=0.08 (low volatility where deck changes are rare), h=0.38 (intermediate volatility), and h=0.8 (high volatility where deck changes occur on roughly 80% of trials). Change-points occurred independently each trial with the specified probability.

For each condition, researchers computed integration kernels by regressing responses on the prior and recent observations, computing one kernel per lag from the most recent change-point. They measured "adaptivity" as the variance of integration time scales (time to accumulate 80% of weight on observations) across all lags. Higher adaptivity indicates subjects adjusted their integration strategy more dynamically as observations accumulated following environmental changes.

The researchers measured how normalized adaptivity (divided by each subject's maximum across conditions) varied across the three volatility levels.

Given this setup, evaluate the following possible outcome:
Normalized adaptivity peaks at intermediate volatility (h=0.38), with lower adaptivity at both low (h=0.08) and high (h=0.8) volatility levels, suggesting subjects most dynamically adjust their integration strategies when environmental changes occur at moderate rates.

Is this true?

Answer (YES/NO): NO